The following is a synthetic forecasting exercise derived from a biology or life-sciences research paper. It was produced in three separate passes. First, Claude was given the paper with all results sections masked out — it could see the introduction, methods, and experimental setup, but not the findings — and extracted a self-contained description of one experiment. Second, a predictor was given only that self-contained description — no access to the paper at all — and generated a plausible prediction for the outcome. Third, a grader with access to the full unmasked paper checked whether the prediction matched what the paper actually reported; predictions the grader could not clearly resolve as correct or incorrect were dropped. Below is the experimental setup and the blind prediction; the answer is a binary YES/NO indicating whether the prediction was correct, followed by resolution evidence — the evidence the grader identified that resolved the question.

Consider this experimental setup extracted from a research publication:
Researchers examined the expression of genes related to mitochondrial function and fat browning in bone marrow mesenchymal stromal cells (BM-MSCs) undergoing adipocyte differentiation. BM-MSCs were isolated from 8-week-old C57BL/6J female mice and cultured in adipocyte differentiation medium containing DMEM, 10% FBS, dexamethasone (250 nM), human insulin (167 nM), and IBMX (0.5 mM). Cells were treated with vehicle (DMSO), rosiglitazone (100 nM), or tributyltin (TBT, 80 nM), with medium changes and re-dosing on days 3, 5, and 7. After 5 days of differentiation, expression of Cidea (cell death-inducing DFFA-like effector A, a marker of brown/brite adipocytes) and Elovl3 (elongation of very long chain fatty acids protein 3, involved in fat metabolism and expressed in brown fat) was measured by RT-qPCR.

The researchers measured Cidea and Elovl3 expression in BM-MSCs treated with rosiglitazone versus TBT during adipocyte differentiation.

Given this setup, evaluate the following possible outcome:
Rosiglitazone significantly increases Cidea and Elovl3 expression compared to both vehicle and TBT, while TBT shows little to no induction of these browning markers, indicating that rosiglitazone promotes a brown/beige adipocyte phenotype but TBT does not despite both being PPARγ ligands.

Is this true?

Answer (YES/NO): YES